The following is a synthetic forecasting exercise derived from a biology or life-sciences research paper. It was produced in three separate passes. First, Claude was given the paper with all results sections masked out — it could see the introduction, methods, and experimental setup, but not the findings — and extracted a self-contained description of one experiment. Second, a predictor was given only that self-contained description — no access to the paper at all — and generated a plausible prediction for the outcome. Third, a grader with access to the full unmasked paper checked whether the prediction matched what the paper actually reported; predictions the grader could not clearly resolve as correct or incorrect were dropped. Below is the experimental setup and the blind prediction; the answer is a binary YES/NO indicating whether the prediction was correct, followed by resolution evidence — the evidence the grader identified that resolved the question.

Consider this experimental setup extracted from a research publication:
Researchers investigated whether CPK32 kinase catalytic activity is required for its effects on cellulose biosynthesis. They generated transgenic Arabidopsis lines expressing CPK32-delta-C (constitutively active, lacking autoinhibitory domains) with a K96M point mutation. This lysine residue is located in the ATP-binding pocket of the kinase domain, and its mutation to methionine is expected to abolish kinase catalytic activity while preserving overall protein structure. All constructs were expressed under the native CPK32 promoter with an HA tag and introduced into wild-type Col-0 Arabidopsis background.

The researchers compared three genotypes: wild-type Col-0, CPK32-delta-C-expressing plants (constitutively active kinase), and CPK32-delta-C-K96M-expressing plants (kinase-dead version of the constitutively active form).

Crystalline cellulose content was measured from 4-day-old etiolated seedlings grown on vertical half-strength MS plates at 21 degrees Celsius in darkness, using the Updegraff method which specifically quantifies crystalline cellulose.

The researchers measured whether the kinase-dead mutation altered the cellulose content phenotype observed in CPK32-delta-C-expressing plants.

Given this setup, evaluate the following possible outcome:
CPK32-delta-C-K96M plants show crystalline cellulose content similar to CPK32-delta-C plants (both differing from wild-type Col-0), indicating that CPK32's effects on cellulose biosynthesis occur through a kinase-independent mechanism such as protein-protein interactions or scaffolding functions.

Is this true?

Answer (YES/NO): NO